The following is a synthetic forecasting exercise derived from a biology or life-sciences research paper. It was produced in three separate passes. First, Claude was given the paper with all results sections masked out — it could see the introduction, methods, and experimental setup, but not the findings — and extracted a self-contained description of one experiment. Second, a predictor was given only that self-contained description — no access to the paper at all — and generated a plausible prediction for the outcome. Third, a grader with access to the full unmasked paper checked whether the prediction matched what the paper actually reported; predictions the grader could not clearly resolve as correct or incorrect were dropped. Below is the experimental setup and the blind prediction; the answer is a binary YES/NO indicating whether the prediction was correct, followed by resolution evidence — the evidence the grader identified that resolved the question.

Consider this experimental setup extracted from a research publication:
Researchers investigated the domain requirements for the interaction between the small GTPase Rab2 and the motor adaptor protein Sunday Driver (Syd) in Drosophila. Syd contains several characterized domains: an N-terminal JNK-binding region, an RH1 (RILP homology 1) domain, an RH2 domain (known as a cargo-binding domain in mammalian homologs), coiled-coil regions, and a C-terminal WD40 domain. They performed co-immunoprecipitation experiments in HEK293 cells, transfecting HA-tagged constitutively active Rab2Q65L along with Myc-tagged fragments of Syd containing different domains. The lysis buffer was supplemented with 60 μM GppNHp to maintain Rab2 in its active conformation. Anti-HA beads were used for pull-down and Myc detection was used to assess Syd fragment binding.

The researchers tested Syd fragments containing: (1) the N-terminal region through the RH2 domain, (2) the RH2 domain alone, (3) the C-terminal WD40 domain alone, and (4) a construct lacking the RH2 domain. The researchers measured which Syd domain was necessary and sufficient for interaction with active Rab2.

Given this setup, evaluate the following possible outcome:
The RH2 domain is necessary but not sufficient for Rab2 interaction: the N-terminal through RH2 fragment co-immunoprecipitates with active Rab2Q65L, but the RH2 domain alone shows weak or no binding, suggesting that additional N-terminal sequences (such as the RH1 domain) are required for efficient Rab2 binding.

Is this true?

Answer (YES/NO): NO